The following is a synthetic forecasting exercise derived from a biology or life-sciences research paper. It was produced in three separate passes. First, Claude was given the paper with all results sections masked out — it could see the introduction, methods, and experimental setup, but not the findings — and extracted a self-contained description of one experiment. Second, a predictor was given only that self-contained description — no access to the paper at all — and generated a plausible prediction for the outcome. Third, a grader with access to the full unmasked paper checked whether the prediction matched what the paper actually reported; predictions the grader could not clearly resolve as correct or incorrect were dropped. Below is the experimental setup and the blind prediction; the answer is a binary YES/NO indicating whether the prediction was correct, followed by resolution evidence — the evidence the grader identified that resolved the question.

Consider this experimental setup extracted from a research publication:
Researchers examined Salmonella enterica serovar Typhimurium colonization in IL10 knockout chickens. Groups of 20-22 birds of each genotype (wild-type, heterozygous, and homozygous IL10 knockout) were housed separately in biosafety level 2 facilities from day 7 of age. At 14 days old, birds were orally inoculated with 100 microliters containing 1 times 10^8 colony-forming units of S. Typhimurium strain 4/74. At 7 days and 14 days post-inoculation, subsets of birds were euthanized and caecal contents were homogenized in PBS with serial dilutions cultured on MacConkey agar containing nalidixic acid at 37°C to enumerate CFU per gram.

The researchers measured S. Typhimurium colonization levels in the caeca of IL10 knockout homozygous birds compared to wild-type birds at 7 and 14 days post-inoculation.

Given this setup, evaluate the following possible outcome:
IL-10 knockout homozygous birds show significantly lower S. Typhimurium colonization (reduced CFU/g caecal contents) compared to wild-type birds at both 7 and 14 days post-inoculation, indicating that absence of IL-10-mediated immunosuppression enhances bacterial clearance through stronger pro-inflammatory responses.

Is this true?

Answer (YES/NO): NO